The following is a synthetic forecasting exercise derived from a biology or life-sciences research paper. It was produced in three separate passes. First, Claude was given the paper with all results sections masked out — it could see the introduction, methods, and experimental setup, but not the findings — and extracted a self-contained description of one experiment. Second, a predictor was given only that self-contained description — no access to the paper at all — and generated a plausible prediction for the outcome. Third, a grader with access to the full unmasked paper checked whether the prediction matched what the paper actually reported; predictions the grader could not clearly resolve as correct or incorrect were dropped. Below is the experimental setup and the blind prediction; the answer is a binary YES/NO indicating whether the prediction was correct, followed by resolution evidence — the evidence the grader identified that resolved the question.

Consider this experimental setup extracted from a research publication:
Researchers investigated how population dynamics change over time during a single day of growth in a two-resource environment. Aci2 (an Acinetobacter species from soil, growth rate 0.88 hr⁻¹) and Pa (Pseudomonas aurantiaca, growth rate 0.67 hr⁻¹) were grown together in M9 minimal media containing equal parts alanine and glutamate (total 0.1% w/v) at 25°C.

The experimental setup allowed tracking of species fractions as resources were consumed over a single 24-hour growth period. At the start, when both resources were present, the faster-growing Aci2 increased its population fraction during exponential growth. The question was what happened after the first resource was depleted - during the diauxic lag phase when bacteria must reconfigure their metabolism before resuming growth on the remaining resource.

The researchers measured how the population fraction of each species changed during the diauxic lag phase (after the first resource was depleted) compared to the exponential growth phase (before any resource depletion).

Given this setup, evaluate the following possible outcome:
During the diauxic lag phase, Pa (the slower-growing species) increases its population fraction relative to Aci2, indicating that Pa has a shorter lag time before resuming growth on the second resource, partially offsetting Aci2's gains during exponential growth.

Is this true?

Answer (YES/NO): YES